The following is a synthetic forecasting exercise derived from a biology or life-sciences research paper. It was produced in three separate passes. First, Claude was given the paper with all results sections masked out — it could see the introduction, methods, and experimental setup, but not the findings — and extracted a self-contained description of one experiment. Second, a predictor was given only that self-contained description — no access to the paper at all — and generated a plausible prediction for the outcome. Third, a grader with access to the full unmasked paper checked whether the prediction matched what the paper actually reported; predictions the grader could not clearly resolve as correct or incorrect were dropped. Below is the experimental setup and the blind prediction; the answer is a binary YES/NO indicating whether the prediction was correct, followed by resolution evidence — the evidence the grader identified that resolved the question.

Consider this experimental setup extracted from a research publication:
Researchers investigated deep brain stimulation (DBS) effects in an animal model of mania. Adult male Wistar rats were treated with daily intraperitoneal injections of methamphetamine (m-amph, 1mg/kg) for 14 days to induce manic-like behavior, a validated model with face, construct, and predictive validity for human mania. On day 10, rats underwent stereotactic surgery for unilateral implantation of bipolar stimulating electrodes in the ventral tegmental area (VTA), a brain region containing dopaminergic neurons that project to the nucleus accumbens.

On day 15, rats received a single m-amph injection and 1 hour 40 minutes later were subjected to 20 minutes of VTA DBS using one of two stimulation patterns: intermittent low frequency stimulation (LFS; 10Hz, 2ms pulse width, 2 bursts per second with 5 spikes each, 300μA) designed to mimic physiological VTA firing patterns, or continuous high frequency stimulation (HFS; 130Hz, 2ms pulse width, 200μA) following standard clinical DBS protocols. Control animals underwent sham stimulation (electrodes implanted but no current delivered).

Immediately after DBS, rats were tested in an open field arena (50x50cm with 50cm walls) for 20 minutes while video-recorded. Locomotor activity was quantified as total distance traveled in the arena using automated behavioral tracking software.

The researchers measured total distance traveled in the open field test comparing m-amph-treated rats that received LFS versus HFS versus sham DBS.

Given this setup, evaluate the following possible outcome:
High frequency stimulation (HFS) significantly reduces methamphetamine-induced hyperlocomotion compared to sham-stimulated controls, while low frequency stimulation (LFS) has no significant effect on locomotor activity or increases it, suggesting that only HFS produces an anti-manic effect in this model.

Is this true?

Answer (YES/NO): NO